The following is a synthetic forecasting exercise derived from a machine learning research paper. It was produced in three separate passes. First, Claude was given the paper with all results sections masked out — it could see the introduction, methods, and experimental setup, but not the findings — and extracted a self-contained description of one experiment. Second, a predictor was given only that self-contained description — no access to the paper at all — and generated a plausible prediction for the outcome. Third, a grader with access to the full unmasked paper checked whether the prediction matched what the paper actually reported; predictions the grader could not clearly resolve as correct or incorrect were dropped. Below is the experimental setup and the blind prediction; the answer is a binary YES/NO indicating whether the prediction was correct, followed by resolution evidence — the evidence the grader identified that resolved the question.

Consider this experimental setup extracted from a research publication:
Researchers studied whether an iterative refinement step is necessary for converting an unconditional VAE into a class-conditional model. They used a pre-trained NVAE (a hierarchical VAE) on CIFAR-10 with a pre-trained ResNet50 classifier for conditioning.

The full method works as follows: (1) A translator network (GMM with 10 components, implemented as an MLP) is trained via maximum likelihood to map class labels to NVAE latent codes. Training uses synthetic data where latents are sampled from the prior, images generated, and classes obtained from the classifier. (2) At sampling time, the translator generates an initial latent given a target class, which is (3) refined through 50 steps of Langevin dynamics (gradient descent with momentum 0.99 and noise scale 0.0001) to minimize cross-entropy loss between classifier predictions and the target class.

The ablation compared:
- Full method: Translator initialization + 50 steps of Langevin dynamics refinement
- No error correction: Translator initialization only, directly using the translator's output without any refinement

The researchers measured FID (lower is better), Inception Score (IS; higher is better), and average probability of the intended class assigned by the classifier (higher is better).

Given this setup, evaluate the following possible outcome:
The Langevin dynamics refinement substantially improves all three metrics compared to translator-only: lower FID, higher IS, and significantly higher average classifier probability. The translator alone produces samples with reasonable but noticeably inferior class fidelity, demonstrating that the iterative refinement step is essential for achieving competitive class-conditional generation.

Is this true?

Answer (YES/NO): YES